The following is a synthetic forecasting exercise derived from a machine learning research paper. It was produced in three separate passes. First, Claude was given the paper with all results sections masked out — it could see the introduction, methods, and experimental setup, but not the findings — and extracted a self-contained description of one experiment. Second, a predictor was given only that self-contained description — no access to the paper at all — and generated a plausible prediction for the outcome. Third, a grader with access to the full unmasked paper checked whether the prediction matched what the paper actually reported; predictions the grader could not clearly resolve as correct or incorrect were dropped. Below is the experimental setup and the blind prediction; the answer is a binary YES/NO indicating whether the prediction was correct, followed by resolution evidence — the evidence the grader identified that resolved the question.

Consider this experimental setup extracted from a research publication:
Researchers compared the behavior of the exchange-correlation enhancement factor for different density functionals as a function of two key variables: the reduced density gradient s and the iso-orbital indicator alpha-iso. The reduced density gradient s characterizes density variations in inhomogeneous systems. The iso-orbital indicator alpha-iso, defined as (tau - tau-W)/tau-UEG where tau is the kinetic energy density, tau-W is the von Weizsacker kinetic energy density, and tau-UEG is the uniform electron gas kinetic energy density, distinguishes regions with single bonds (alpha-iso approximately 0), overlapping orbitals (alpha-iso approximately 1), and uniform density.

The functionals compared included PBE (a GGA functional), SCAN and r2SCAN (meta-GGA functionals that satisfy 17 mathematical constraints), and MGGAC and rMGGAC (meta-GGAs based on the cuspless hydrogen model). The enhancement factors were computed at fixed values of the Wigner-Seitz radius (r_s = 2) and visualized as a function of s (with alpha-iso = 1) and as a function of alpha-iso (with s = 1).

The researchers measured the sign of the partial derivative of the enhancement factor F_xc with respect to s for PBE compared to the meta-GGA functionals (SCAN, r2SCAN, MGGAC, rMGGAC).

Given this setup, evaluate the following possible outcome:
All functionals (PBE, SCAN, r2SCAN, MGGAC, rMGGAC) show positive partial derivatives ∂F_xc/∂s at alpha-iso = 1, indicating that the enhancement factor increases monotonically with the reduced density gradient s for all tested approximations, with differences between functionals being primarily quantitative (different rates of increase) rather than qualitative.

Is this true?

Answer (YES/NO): NO